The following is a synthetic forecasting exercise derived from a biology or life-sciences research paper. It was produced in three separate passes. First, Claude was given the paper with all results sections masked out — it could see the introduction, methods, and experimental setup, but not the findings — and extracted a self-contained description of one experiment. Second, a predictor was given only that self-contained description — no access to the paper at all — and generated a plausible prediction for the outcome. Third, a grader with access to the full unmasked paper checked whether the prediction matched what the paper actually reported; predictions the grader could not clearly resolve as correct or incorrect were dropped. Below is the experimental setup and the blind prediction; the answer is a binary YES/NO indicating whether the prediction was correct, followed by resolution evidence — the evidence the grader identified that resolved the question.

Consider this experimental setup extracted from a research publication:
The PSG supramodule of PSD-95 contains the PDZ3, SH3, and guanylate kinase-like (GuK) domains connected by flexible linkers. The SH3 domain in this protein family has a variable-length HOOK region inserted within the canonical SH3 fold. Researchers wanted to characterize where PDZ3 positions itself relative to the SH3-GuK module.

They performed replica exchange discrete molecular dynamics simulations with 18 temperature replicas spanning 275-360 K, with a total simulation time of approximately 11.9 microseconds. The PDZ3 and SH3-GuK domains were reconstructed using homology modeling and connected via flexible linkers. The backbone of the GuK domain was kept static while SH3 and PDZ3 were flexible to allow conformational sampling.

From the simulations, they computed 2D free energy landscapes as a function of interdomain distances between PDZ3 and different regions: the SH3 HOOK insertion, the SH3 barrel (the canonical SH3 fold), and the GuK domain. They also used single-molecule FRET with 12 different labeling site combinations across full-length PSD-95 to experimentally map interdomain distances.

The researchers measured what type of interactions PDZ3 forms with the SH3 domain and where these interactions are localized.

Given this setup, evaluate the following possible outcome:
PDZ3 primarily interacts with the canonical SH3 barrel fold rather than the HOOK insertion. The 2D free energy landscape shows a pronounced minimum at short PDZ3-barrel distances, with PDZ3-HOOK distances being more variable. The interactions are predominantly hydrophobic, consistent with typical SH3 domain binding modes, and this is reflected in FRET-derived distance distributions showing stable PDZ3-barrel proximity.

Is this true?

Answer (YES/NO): NO